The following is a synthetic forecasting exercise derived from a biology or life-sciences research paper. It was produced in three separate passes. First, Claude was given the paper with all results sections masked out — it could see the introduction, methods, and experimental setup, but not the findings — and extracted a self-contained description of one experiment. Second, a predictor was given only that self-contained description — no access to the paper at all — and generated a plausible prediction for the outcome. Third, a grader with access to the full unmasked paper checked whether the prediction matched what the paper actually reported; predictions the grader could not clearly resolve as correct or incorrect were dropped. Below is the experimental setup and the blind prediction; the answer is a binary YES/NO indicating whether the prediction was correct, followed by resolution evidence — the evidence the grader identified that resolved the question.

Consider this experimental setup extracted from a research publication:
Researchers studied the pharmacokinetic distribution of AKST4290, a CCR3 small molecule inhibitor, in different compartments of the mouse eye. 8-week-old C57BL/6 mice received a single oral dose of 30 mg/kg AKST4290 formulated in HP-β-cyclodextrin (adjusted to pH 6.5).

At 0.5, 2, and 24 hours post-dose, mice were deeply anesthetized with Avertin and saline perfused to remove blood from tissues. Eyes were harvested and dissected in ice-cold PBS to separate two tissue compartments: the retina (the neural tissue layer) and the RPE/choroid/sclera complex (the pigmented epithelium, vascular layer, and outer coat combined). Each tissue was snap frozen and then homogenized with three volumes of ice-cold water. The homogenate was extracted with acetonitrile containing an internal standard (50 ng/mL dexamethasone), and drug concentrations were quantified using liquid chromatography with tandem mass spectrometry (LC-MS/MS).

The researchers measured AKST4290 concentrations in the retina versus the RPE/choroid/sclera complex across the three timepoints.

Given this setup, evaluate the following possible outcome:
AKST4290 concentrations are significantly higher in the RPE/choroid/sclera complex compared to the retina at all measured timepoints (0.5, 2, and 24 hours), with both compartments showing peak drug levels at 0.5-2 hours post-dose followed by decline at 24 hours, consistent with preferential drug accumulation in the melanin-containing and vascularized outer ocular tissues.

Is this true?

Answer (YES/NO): NO